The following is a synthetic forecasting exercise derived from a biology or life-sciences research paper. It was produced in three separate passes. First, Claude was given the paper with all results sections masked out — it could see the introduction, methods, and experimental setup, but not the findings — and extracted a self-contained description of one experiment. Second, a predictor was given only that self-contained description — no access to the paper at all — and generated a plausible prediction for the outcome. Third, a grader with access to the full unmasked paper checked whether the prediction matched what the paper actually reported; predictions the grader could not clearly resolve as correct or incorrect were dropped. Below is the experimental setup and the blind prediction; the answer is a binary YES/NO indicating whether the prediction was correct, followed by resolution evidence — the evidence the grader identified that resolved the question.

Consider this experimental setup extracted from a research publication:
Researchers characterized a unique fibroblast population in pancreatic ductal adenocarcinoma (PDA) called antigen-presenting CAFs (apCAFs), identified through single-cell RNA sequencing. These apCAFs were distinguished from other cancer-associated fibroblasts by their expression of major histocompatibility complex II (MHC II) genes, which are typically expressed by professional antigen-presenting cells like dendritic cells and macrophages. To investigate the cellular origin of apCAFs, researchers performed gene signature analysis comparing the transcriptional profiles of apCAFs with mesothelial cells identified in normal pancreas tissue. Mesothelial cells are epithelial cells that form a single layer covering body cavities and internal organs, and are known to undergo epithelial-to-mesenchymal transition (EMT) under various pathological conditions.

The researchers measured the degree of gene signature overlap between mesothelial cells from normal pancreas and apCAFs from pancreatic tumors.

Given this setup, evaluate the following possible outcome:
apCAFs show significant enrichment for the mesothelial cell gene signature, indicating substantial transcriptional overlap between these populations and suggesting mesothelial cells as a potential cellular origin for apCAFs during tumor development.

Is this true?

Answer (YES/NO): YES